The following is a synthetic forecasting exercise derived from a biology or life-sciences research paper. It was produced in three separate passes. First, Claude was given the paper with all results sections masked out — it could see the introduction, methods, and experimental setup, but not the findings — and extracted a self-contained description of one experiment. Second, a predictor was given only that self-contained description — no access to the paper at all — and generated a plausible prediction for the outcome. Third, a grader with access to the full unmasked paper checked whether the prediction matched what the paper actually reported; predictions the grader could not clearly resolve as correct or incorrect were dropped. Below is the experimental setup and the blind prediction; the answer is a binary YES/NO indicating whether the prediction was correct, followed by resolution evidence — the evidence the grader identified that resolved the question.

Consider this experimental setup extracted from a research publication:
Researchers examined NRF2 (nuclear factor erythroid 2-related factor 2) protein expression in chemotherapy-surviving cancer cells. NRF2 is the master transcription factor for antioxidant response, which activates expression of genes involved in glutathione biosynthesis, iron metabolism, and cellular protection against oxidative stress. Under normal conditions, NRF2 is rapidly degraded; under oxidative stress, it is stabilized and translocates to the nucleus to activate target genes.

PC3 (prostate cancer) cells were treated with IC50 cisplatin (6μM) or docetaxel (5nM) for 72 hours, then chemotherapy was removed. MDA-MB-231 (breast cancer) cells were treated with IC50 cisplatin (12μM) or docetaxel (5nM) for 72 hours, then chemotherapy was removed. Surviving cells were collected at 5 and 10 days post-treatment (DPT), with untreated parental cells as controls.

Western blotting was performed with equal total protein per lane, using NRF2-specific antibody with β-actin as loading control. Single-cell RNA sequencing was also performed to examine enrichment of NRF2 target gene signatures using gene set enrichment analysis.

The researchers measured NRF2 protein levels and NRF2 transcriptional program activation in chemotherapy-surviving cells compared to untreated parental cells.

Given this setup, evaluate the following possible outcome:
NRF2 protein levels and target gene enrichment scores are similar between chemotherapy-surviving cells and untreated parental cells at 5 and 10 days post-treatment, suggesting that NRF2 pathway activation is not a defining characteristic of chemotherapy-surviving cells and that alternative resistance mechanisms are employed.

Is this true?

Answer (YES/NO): NO